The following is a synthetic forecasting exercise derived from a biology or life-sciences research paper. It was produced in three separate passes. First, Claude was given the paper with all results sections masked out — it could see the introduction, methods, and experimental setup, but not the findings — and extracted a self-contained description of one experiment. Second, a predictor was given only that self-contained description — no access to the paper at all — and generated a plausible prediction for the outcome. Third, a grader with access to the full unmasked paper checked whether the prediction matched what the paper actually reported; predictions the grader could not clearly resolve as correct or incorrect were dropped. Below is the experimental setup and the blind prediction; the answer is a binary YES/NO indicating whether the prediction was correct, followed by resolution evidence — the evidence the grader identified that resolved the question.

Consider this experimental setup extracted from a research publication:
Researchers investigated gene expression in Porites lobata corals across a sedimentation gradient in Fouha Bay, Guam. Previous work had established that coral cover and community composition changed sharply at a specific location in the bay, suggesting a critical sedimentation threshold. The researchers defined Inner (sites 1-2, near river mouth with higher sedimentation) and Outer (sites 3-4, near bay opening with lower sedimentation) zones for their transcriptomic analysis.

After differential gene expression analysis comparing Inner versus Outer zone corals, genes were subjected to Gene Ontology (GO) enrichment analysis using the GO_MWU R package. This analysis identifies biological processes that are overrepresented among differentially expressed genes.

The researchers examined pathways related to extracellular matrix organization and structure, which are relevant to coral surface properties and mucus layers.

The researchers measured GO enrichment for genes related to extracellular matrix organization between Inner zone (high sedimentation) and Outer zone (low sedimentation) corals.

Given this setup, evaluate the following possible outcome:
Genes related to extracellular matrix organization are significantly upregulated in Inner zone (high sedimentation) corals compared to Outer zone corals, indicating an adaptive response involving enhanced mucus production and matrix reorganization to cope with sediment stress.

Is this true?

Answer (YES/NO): NO